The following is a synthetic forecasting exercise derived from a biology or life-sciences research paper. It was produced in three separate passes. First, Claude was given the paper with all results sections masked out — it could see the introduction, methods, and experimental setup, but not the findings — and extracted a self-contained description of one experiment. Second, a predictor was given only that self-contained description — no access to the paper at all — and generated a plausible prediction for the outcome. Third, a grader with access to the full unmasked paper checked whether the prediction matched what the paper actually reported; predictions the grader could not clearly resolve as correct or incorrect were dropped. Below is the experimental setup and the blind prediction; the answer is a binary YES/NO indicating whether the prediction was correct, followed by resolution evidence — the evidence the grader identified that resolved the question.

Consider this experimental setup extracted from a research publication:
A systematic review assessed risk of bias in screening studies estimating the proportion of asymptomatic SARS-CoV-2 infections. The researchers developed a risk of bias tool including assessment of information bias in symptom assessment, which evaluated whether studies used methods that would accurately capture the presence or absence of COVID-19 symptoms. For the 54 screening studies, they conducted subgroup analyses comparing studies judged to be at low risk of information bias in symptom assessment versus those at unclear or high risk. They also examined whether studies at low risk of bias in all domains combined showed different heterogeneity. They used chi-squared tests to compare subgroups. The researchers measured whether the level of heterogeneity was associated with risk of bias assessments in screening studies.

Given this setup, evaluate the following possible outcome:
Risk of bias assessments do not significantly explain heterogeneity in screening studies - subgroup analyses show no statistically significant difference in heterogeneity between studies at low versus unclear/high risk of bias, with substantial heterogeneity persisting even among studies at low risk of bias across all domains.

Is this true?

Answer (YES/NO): NO